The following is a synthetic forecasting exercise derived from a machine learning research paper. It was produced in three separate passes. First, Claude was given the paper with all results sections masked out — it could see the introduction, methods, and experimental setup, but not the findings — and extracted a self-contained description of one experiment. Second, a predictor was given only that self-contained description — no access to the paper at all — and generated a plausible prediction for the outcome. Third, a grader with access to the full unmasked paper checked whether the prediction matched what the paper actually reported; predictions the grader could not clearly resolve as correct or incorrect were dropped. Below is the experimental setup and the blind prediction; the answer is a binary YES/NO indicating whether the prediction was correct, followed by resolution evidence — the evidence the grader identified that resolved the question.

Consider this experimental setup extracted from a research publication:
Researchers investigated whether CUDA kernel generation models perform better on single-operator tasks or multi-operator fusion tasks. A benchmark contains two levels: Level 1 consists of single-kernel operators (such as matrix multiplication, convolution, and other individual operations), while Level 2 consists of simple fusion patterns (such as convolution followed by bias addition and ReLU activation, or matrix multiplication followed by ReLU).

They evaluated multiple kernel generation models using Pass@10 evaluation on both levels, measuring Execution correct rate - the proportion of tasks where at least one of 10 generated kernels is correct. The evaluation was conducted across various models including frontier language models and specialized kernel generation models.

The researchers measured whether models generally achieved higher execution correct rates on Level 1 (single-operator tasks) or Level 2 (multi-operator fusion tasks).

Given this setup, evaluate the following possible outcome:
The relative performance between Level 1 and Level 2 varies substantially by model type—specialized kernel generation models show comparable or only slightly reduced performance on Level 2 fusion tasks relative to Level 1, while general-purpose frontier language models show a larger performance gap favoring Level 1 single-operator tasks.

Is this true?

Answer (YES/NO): NO